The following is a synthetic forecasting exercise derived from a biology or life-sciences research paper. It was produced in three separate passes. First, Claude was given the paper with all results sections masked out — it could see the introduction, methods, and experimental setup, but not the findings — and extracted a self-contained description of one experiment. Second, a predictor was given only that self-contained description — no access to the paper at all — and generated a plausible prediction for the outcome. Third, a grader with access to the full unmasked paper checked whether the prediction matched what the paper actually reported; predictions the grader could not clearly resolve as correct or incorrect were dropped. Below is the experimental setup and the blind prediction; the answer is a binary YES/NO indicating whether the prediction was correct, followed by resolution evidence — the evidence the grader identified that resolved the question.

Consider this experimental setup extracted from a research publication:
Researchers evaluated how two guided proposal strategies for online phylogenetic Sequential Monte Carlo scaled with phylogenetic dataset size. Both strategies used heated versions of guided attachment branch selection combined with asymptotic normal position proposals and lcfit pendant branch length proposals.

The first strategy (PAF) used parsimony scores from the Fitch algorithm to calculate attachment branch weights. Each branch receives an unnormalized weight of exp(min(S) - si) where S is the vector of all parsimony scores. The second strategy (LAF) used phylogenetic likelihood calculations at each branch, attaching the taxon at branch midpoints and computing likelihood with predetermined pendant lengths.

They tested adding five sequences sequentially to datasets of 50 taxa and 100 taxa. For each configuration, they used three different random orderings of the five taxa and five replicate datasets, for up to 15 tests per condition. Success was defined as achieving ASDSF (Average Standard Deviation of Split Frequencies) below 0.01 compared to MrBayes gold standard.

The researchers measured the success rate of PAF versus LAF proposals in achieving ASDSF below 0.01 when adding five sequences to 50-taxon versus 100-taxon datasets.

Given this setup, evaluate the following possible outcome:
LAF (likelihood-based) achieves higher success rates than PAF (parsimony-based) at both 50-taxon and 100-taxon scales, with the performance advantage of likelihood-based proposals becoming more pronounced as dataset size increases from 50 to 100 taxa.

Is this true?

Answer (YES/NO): YES